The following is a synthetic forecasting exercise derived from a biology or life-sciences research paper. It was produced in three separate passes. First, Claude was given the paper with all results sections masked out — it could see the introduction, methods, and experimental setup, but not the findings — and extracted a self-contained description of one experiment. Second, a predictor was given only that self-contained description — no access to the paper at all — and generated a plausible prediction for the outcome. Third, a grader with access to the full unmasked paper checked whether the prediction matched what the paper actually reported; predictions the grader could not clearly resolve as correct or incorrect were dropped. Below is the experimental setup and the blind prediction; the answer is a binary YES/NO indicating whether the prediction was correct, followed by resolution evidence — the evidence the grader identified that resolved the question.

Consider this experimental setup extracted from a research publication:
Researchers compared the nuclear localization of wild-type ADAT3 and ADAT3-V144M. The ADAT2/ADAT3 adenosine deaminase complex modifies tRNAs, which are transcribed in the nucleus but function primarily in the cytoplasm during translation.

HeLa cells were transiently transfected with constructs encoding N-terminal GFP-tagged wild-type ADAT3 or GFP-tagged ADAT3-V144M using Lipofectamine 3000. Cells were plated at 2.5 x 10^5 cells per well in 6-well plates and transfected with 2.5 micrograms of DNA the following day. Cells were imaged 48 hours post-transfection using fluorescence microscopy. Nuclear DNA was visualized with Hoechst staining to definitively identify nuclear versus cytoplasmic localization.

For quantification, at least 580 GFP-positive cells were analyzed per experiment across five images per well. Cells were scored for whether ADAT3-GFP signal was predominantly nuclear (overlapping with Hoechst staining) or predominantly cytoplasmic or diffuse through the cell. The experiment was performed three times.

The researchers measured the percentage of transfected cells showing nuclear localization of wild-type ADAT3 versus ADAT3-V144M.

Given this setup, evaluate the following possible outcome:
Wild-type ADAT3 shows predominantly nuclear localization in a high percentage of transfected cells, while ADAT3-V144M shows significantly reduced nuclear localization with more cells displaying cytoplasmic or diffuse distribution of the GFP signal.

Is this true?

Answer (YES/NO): NO